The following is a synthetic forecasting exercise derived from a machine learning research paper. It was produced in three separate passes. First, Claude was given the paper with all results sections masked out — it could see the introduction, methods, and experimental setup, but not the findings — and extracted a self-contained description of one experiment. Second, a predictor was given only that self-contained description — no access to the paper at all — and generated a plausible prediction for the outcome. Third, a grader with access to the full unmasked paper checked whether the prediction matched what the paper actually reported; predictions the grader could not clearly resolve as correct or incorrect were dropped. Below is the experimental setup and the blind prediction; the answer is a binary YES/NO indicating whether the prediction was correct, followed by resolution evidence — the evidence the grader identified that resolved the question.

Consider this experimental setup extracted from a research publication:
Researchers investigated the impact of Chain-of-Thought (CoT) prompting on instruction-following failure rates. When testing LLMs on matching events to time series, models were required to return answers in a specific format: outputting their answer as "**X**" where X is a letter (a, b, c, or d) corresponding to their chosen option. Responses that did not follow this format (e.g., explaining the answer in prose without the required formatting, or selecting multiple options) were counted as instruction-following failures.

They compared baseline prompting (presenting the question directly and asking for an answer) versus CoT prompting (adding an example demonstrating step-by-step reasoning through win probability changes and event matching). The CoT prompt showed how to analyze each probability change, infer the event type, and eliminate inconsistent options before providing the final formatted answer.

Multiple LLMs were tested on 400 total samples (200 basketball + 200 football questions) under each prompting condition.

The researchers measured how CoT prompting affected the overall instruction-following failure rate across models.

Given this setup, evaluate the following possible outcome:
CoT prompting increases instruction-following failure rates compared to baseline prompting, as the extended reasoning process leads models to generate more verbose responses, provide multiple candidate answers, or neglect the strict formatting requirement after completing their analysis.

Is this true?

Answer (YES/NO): YES